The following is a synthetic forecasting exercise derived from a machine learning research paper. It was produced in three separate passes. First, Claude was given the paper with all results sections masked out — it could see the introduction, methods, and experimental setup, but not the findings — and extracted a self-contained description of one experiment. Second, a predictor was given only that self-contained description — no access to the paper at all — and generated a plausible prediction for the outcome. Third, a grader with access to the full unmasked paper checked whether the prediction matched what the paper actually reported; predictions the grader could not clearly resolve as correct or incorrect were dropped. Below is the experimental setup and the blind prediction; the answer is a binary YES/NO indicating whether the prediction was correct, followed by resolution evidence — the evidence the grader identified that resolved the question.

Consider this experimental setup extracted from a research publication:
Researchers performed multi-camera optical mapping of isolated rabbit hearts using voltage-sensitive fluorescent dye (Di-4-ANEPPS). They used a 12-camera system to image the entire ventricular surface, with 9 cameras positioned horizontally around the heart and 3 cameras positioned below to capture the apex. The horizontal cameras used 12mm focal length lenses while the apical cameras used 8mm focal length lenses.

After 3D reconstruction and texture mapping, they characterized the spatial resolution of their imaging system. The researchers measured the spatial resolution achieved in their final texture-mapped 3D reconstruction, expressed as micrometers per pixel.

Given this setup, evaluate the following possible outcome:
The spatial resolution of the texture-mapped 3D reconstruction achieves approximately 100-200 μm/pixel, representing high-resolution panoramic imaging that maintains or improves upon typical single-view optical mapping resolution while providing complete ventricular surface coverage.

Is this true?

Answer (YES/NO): YES